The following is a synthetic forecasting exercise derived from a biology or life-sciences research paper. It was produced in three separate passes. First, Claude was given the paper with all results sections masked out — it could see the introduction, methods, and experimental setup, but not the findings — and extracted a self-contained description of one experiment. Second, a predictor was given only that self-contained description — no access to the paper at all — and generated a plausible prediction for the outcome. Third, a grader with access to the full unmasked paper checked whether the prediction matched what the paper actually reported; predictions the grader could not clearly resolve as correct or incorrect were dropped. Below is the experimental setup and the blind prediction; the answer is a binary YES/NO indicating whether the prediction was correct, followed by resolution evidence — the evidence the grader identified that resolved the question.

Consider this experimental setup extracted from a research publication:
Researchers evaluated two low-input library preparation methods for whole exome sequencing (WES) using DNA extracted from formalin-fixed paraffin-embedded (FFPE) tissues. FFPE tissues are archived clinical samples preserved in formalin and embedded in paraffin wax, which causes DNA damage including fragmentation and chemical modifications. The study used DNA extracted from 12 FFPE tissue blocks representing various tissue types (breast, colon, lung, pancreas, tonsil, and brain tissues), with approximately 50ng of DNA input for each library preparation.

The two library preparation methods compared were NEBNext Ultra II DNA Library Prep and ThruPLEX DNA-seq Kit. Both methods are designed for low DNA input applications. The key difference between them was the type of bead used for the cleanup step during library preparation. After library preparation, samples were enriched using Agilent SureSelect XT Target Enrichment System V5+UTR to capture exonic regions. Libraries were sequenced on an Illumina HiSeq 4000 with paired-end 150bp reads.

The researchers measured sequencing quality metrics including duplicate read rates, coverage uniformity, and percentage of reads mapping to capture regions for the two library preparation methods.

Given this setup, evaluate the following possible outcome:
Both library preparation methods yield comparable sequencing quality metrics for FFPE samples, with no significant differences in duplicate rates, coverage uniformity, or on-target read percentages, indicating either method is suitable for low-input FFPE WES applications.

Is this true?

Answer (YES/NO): NO